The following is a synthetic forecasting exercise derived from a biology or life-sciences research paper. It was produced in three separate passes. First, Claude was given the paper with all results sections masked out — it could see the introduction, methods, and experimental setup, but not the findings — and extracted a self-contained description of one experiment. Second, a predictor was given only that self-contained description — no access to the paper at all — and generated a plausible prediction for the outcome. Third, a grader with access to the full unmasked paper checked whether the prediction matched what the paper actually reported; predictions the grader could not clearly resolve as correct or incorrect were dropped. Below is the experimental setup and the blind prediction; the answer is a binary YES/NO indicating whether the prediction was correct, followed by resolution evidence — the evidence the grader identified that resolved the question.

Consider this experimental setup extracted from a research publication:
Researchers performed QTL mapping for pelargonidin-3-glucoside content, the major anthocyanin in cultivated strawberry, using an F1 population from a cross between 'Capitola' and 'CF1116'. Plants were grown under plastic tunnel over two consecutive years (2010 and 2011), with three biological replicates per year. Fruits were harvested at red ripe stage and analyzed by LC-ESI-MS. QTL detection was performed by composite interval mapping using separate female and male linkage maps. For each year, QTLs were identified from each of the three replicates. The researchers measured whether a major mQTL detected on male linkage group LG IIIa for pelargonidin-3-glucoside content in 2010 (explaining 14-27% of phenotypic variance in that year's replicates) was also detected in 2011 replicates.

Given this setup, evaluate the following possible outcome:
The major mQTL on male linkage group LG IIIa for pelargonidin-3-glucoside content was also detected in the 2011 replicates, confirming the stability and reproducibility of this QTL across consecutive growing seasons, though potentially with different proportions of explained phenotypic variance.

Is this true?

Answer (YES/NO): NO